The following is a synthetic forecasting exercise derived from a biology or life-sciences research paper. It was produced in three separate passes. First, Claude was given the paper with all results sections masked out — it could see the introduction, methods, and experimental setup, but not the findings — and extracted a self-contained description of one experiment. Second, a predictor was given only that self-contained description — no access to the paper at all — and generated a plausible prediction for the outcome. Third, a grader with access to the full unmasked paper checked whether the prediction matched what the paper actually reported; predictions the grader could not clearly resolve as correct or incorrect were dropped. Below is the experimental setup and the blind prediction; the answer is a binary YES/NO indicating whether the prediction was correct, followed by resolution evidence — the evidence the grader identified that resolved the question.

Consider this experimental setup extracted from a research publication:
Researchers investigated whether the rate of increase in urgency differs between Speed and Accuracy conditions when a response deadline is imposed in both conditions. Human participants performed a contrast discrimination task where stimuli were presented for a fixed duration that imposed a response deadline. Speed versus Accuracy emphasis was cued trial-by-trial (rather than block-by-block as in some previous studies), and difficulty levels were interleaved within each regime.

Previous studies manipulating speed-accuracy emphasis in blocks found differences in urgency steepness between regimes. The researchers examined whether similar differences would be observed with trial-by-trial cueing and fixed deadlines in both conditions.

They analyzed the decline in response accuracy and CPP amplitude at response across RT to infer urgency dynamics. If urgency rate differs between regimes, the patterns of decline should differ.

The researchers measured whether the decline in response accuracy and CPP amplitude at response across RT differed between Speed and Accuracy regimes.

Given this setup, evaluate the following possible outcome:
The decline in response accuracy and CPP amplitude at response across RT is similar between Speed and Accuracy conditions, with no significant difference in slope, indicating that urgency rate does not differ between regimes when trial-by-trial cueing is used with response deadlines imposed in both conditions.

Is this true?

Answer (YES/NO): YES